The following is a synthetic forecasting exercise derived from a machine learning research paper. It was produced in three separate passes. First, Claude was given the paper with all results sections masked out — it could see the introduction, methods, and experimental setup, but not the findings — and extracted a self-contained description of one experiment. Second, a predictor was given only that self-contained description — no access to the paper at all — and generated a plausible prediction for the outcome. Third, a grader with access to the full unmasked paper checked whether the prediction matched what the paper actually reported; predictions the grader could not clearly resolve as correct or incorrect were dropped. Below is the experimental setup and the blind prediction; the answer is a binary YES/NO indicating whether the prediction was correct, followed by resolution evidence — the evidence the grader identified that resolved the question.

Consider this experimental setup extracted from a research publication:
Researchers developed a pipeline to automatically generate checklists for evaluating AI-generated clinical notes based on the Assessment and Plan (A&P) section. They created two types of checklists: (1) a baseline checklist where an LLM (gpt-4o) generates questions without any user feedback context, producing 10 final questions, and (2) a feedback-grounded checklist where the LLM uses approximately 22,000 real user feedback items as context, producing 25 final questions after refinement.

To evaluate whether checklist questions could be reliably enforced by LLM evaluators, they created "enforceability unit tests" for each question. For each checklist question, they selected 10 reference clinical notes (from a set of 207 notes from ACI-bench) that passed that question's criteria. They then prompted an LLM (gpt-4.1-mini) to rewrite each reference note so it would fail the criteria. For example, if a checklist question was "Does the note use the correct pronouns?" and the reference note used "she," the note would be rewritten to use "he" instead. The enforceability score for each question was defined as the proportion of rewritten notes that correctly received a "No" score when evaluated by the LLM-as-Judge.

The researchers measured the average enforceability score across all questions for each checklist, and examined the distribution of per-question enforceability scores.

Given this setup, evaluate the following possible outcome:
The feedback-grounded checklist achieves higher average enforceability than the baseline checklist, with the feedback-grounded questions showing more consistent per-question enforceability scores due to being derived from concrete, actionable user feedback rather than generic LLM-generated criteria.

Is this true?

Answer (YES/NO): NO